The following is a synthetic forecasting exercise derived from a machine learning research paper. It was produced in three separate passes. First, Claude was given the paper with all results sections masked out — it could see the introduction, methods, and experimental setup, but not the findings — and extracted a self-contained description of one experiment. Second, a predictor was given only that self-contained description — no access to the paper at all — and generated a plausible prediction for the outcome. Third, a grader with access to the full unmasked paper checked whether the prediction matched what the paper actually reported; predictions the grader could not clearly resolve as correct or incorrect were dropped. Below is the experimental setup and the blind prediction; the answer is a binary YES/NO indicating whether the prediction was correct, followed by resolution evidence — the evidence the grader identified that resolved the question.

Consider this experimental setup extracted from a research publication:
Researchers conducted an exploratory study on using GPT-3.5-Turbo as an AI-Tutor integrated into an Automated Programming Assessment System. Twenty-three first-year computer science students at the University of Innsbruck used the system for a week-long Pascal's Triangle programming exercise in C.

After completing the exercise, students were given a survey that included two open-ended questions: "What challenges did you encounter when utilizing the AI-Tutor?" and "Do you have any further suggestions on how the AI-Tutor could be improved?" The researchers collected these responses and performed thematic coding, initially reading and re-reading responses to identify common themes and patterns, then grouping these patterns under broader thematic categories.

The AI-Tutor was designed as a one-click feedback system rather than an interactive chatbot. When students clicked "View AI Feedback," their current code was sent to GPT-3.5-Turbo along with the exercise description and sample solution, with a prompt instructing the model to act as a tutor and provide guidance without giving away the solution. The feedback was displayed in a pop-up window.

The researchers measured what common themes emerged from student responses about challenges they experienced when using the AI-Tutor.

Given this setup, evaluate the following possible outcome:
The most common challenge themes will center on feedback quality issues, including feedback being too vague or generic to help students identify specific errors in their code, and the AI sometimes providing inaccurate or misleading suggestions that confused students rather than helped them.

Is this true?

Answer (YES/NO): NO